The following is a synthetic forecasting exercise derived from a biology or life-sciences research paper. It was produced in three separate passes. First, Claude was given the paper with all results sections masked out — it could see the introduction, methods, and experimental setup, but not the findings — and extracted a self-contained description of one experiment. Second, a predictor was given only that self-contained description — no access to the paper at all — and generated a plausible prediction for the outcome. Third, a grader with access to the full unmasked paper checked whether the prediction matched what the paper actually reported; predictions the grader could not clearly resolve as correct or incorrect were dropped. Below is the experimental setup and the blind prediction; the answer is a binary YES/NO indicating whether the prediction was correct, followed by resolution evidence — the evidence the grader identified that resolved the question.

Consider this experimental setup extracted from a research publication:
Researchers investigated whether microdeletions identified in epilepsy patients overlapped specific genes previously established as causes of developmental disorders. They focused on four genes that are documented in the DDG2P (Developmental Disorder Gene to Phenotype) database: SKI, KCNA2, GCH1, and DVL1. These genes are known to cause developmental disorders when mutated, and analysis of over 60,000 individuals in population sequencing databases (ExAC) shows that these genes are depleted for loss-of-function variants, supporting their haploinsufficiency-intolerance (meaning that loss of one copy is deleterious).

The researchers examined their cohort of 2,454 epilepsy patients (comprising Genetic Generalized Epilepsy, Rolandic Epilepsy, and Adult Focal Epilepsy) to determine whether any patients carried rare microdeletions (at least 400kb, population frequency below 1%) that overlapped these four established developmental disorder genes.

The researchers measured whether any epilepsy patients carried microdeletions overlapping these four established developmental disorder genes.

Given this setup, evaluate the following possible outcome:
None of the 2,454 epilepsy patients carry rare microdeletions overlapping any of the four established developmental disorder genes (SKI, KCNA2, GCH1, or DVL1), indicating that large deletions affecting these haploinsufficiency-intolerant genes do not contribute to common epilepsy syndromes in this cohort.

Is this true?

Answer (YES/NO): NO